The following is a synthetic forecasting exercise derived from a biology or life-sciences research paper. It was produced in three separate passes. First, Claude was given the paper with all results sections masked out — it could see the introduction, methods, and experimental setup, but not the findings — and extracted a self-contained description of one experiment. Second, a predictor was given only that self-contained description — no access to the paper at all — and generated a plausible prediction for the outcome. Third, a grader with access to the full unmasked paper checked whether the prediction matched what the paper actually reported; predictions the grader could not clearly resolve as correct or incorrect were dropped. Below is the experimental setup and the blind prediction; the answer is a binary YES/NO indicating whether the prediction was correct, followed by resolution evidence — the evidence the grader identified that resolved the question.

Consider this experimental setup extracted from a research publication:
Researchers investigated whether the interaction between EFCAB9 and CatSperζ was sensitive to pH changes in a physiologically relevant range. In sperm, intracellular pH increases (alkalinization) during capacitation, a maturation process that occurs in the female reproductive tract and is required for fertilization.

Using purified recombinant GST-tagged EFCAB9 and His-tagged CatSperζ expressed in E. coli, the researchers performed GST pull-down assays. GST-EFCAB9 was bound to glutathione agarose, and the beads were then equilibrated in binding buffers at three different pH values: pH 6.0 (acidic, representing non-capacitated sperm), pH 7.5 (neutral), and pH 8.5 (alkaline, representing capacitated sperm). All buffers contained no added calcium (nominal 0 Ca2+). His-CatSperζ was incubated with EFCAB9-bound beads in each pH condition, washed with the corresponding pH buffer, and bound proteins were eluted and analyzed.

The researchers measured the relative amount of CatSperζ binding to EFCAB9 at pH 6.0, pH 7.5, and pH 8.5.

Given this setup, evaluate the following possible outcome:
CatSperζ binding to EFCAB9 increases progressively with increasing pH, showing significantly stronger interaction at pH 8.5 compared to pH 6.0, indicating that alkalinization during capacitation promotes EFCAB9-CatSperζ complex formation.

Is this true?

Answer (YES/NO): NO